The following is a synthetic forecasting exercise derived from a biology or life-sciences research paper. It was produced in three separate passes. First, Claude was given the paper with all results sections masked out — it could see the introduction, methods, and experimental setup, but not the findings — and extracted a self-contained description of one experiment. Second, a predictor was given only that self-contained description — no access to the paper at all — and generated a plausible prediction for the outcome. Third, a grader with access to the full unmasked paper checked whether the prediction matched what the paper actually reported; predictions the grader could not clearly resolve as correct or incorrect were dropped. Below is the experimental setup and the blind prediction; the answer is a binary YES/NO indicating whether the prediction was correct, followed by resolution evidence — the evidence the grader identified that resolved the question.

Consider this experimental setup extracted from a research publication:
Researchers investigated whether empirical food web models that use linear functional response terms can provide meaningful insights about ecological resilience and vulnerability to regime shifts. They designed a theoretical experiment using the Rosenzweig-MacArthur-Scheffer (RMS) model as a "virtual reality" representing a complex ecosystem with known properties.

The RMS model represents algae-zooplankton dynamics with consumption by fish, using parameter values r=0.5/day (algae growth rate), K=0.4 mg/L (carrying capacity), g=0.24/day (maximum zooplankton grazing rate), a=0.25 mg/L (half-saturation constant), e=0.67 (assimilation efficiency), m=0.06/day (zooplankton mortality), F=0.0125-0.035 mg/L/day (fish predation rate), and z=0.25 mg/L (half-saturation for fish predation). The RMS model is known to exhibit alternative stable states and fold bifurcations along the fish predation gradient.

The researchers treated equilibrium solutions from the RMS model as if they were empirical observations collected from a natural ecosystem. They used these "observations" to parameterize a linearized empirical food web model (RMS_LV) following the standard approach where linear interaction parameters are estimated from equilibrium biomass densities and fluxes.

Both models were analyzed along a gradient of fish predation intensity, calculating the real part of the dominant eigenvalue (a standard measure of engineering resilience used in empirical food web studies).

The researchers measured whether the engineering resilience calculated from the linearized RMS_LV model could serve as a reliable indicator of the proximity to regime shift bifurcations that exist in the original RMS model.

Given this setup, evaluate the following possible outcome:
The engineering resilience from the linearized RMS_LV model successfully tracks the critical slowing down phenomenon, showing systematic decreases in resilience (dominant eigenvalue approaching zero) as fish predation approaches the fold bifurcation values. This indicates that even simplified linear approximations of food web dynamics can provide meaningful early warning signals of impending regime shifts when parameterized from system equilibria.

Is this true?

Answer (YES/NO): NO